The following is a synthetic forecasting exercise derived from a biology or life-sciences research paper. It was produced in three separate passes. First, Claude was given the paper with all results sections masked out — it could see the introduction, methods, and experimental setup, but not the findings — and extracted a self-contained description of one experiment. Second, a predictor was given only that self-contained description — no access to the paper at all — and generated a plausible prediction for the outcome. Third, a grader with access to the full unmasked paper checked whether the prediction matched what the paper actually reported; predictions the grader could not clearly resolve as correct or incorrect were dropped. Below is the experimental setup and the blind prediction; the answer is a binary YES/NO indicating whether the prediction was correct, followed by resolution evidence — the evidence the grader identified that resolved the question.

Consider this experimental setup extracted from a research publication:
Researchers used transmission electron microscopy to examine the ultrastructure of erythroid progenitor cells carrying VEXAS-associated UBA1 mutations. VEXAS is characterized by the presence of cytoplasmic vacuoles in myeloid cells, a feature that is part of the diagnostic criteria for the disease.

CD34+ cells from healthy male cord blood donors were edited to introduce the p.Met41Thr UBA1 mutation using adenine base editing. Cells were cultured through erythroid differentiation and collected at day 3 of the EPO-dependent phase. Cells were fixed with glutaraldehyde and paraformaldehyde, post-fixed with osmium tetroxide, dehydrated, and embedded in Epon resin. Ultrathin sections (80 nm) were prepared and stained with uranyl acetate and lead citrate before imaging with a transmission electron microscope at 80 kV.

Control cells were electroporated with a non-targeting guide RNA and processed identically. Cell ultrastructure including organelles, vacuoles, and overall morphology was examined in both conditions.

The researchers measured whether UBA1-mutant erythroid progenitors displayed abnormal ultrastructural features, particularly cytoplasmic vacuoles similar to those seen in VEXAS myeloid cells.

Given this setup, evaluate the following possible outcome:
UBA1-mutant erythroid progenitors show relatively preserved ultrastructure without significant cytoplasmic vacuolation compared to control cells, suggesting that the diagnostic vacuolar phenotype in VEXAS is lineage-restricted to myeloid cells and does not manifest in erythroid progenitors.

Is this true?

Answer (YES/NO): NO